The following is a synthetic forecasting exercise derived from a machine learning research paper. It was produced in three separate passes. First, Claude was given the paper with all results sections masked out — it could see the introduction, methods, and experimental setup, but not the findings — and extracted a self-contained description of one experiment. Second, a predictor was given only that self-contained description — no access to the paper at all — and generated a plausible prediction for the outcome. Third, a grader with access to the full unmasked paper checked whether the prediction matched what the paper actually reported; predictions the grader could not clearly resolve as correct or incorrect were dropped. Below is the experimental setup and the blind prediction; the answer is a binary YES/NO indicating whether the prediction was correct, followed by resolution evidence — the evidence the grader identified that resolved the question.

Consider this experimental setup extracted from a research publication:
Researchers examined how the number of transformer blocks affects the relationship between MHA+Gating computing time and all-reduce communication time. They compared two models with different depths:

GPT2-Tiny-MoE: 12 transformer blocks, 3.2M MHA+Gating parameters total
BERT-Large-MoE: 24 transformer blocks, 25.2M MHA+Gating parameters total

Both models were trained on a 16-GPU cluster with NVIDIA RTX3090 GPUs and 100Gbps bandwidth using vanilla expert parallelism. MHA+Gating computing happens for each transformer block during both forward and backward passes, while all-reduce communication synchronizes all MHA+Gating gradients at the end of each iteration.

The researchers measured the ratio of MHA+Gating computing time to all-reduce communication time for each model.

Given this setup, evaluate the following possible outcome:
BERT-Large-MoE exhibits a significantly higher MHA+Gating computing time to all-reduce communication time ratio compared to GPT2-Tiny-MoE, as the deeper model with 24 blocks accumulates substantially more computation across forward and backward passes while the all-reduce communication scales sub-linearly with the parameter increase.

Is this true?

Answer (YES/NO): NO